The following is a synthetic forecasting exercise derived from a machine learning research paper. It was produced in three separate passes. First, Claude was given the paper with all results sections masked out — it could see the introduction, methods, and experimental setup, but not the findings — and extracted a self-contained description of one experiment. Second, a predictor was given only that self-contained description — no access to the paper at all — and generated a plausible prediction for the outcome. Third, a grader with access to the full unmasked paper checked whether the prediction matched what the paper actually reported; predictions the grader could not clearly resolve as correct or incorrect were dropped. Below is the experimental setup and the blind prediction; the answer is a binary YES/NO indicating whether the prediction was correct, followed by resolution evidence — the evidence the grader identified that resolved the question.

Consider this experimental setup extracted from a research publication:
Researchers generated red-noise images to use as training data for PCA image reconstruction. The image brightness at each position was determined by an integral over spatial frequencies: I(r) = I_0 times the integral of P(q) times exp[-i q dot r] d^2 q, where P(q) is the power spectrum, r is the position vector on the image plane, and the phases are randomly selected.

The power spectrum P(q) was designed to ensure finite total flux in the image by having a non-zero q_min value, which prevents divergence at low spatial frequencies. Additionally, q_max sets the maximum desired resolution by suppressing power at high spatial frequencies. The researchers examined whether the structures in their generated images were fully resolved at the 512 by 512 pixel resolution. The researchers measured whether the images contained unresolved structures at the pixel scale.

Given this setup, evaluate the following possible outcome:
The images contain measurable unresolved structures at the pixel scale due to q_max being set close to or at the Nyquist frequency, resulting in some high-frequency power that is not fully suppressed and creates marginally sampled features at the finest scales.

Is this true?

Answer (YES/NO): NO